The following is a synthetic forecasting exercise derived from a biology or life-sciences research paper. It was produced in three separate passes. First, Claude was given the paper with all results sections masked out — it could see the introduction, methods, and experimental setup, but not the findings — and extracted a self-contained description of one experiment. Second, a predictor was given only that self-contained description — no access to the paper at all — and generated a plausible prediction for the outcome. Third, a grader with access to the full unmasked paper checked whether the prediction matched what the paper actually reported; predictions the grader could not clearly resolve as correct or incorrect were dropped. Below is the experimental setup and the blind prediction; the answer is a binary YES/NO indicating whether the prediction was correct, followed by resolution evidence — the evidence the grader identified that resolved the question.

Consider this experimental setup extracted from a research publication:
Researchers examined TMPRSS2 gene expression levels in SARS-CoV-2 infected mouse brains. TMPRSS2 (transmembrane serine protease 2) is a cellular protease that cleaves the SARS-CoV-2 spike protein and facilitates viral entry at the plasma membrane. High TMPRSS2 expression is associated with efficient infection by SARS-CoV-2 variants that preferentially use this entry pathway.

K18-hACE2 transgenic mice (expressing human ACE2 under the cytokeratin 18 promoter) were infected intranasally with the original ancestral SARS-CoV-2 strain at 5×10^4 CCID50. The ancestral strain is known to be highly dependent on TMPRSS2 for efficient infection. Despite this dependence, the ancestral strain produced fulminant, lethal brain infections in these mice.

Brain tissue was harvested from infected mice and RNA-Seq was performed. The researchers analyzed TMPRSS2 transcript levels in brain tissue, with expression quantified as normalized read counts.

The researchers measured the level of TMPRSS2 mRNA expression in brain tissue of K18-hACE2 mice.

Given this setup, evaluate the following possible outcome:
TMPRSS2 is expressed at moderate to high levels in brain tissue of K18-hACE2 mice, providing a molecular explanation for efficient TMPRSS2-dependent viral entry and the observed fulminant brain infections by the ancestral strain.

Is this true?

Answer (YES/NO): NO